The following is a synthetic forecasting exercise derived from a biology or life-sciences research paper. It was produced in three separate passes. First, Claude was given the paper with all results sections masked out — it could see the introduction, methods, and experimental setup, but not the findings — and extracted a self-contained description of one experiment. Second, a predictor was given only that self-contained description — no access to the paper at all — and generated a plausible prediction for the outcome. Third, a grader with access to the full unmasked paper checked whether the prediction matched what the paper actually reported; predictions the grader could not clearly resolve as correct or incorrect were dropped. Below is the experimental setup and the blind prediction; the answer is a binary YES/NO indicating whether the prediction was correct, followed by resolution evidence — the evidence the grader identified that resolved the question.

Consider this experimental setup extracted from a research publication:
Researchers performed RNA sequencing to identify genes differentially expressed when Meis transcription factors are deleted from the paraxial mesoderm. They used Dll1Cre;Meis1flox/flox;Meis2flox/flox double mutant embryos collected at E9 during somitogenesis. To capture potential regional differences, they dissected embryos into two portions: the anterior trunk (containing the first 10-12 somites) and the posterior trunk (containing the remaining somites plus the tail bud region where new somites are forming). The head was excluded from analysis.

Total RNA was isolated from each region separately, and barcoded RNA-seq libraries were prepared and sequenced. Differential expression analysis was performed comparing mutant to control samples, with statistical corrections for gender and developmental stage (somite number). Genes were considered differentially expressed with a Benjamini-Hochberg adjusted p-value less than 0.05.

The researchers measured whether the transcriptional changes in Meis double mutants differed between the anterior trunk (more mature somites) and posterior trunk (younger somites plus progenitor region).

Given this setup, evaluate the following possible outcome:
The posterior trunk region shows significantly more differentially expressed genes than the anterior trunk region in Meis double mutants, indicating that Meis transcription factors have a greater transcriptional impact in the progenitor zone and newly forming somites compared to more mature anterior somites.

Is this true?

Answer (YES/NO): YES